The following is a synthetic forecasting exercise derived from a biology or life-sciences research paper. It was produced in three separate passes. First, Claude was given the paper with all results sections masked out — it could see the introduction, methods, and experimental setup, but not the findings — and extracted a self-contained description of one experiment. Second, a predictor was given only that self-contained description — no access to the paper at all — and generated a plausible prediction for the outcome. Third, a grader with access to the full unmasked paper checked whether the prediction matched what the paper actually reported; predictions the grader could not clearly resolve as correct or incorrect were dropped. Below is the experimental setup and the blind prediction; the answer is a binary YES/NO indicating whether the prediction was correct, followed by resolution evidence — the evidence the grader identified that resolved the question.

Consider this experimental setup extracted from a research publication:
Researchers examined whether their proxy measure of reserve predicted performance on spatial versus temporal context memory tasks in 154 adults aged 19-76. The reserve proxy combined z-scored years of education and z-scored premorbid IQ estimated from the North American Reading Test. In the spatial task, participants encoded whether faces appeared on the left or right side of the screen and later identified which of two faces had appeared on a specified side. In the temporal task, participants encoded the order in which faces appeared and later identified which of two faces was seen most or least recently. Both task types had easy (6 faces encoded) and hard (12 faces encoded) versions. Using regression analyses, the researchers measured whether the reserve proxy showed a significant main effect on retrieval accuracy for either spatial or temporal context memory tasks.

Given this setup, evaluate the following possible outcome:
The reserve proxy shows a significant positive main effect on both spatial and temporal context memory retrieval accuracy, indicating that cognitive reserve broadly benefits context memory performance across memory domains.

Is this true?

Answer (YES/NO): NO